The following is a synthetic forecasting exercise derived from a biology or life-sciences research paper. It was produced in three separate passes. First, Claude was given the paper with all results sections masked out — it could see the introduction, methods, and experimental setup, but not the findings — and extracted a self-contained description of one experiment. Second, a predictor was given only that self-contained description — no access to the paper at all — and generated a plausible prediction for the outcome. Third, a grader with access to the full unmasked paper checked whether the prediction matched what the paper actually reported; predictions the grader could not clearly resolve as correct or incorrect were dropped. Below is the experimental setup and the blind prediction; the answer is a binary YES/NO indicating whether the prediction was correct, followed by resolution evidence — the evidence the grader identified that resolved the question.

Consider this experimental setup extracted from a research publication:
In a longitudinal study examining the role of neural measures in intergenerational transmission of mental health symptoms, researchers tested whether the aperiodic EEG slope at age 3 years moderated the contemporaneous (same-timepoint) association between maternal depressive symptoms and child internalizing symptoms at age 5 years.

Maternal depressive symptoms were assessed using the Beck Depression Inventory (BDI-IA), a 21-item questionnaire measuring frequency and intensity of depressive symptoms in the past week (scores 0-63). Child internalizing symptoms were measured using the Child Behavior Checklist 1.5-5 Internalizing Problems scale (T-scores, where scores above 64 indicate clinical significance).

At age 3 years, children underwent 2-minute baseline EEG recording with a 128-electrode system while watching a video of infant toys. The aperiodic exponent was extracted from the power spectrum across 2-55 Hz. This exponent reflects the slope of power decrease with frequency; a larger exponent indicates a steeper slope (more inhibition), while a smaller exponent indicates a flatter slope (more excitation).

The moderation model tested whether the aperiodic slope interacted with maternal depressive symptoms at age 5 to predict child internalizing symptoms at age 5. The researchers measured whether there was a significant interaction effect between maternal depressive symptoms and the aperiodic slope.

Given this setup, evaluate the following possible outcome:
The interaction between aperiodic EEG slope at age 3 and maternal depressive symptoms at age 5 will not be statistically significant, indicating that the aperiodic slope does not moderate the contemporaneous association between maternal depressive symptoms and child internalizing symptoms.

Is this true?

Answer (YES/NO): YES